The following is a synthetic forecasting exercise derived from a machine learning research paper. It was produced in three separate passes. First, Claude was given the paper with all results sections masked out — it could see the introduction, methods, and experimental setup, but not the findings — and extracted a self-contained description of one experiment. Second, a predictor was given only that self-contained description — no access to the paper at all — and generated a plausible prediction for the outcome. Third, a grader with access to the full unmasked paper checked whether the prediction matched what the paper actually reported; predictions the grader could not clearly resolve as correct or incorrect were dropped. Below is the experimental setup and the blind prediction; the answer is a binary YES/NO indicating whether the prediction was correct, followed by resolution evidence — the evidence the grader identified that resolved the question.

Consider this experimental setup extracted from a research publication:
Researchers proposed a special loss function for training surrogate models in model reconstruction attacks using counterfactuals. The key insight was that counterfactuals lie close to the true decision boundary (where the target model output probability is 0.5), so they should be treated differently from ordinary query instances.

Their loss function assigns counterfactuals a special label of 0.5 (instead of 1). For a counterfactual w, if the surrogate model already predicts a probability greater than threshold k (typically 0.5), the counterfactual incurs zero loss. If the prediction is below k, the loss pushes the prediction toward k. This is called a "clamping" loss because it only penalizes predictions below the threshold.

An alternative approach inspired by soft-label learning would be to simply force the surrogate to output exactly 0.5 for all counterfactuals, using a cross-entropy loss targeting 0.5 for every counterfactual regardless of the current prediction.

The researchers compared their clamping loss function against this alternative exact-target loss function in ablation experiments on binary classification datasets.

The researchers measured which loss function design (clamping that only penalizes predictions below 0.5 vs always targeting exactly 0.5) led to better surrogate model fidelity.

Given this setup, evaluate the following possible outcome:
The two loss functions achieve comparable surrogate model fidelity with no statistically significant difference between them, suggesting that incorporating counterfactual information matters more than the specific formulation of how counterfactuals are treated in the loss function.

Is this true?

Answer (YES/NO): NO